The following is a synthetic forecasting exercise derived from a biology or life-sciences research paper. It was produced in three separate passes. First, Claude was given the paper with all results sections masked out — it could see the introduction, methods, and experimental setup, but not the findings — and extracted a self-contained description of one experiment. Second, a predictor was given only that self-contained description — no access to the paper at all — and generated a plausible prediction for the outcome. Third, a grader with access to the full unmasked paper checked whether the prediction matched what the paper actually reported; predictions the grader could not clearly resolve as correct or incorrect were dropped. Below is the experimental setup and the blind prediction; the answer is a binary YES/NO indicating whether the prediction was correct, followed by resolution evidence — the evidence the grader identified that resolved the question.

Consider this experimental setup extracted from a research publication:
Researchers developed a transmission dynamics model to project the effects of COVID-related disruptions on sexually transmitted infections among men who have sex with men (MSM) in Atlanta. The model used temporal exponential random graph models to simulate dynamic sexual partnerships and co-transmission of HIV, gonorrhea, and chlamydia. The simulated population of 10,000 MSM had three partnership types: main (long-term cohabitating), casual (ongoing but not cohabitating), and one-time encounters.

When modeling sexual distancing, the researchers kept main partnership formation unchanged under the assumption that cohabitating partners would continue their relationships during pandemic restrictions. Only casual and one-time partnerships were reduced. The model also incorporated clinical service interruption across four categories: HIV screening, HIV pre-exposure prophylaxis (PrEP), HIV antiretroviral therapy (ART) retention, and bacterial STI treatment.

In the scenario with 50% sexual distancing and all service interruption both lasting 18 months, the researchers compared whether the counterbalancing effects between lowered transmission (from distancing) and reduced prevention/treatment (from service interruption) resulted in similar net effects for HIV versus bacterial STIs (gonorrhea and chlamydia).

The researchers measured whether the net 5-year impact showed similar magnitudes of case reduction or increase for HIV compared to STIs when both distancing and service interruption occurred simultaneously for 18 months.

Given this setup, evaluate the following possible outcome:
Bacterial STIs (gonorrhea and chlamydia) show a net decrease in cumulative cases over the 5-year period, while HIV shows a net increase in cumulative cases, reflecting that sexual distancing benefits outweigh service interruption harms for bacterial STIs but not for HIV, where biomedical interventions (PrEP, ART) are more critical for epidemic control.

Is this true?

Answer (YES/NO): NO